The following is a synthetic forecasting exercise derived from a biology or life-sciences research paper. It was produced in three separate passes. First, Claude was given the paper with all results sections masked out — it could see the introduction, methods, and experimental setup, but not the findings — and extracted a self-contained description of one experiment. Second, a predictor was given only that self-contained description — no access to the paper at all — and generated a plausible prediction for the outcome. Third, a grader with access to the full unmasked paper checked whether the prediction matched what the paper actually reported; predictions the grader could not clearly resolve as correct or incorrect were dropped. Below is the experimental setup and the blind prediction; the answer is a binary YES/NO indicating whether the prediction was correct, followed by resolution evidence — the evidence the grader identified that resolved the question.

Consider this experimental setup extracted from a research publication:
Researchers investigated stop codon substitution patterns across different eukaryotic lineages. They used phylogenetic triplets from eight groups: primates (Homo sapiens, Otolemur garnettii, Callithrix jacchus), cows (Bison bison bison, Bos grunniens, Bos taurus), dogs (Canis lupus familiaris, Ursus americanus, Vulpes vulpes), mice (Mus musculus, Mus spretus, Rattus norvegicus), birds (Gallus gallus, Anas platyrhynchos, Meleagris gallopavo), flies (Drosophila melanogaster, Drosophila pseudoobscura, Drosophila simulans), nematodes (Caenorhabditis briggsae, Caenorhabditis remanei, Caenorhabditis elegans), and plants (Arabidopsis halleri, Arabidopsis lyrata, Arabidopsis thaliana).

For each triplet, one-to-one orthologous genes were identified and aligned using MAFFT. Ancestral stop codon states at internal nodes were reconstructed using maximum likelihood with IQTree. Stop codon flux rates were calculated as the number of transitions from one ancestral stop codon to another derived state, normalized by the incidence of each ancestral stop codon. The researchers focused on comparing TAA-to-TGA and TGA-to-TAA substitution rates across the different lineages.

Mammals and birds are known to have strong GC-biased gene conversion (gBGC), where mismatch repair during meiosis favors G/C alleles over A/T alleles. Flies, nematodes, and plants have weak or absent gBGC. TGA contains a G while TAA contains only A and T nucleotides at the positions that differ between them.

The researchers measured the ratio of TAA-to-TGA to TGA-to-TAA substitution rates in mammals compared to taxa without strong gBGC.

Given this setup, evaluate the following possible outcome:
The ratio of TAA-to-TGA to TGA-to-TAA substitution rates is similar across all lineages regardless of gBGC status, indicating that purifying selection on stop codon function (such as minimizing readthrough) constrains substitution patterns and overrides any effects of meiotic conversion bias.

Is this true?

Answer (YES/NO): NO